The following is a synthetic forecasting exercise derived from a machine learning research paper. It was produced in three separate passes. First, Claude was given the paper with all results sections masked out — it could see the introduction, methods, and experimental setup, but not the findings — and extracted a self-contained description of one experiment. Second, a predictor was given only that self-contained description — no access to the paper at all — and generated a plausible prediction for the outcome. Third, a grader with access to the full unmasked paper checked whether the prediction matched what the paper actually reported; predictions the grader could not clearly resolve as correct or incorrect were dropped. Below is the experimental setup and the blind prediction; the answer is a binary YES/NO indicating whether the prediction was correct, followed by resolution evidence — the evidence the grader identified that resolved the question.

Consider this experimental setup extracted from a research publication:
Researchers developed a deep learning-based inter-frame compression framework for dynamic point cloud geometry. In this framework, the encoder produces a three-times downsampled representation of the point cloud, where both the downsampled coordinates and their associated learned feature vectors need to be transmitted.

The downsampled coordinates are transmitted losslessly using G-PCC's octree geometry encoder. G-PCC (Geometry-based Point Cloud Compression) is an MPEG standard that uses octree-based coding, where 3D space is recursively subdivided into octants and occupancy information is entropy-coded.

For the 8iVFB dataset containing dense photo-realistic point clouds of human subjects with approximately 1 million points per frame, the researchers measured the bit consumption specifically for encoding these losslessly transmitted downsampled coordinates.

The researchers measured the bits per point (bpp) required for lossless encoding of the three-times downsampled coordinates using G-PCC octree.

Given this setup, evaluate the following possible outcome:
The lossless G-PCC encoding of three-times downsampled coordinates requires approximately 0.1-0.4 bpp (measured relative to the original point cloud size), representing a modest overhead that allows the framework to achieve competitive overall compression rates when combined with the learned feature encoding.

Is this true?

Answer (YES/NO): NO